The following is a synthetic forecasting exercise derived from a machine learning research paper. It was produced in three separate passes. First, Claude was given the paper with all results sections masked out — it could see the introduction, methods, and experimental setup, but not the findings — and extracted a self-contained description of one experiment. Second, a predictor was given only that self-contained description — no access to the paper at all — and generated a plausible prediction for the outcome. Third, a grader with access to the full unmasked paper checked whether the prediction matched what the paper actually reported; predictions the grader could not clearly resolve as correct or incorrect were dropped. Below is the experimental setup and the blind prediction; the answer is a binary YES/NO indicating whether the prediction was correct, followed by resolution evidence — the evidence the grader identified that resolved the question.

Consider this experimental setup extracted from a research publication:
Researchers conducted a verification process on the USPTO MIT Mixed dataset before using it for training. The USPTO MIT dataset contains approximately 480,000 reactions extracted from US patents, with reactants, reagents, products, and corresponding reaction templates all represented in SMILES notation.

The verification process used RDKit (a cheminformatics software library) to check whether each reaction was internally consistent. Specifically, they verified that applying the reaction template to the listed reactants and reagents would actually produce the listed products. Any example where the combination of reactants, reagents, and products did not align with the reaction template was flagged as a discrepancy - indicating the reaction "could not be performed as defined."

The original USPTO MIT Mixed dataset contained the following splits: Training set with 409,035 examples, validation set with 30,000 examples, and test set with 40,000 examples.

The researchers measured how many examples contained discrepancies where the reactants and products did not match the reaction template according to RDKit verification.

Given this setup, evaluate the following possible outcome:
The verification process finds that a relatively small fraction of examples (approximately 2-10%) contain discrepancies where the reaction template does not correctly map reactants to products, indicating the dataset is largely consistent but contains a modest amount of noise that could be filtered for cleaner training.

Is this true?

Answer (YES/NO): NO